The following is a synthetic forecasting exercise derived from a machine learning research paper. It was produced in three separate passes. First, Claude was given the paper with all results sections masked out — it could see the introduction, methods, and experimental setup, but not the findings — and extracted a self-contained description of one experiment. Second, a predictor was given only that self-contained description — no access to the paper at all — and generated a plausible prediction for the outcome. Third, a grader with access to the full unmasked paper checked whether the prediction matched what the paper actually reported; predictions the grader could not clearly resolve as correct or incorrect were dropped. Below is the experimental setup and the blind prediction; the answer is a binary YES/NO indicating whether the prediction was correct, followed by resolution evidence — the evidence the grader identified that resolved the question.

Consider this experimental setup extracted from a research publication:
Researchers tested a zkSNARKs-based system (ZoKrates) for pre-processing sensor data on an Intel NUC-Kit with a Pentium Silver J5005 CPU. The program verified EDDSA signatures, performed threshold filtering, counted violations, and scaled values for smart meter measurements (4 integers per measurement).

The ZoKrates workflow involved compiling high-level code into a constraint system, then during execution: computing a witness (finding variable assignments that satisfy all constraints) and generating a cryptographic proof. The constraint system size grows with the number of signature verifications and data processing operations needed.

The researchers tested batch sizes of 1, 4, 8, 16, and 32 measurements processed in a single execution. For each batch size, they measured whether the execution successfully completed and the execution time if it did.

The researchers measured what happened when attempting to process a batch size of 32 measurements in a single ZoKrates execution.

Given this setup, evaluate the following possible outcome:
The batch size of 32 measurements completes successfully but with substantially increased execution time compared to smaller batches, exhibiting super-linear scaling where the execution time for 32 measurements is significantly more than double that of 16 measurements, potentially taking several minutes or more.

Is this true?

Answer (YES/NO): NO